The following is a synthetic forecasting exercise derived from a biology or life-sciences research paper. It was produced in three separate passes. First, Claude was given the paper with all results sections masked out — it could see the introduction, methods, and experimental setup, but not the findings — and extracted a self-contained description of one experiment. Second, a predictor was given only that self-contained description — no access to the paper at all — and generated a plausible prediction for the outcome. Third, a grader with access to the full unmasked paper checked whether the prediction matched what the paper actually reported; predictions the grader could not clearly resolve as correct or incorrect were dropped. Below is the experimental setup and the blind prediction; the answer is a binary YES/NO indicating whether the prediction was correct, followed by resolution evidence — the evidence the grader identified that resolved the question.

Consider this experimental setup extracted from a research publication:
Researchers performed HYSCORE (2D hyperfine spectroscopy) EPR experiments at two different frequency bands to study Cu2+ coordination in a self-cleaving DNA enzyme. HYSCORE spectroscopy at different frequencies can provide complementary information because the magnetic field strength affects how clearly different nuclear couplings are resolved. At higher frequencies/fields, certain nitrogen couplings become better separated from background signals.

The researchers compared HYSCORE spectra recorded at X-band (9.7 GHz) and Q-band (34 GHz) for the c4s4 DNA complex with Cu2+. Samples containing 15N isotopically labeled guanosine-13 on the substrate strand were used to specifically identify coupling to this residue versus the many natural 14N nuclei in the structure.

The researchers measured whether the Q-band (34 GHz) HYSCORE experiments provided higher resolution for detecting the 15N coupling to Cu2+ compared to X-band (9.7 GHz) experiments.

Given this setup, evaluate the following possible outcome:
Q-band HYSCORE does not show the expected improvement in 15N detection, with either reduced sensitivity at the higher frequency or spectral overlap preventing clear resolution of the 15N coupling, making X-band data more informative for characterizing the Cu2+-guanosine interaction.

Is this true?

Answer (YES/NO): NO